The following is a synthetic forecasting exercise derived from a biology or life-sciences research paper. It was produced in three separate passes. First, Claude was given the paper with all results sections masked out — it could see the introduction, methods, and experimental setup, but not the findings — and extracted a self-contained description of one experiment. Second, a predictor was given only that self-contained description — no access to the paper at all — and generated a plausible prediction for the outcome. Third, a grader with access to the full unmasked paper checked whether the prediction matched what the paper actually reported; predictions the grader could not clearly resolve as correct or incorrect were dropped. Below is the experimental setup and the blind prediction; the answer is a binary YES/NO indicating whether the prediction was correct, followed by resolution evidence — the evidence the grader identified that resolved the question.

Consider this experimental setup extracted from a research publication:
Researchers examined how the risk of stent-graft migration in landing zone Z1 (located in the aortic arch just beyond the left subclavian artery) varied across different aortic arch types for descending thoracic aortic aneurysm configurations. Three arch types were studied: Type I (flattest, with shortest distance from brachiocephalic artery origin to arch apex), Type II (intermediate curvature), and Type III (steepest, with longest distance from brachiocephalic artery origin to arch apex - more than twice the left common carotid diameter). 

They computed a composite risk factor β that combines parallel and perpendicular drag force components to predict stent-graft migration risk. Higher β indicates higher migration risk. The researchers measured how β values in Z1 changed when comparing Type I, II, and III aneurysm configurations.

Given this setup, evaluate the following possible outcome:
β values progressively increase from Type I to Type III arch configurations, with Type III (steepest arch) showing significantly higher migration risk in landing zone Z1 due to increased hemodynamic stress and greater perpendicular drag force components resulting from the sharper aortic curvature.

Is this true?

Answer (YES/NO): NO